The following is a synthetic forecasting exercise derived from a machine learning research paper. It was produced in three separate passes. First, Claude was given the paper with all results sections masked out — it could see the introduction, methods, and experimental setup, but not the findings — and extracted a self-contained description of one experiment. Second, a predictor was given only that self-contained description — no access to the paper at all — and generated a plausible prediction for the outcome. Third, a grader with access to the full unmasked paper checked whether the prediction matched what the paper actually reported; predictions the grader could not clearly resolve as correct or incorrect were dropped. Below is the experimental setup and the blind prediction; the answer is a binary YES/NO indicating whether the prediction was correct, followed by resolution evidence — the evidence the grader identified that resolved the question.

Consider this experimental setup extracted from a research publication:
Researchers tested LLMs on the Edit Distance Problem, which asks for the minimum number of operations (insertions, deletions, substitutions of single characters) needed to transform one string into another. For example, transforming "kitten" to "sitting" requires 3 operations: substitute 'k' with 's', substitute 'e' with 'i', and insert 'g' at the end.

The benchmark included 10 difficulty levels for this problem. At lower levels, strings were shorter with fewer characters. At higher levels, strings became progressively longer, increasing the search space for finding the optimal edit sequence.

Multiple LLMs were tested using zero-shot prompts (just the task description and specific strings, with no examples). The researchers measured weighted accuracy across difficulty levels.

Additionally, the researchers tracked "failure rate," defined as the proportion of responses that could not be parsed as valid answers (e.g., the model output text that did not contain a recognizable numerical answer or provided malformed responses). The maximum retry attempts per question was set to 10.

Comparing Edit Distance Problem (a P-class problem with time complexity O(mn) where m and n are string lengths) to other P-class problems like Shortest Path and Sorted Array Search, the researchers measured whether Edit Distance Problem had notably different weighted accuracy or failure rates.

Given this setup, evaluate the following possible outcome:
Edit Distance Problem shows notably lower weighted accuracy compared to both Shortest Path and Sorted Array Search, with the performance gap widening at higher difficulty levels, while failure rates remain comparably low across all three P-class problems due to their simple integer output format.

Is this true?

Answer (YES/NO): NO